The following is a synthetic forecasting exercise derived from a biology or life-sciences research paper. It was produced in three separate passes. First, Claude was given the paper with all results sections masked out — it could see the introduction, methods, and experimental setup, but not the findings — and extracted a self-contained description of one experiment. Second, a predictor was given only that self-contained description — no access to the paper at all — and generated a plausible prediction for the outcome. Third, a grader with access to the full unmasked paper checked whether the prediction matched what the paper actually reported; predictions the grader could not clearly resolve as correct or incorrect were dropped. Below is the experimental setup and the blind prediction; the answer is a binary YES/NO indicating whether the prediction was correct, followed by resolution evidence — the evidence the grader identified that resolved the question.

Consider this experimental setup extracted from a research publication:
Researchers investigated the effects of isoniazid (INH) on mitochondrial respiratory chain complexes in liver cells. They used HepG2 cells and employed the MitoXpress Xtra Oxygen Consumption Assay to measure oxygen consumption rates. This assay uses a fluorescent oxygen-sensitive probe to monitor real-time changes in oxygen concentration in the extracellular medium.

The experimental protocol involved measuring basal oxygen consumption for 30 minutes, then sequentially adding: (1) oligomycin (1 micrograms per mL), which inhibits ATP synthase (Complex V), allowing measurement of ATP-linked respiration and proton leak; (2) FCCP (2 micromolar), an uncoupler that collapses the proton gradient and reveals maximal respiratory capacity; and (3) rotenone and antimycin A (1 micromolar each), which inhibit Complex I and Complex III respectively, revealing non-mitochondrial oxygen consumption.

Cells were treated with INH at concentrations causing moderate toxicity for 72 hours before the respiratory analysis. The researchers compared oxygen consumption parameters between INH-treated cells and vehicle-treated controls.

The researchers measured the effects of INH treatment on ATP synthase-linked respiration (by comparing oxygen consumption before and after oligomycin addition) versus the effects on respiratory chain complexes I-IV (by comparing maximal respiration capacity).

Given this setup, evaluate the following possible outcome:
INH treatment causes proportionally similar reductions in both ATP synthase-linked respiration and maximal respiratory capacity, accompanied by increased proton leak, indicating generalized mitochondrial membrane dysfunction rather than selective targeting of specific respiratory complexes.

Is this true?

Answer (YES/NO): NO